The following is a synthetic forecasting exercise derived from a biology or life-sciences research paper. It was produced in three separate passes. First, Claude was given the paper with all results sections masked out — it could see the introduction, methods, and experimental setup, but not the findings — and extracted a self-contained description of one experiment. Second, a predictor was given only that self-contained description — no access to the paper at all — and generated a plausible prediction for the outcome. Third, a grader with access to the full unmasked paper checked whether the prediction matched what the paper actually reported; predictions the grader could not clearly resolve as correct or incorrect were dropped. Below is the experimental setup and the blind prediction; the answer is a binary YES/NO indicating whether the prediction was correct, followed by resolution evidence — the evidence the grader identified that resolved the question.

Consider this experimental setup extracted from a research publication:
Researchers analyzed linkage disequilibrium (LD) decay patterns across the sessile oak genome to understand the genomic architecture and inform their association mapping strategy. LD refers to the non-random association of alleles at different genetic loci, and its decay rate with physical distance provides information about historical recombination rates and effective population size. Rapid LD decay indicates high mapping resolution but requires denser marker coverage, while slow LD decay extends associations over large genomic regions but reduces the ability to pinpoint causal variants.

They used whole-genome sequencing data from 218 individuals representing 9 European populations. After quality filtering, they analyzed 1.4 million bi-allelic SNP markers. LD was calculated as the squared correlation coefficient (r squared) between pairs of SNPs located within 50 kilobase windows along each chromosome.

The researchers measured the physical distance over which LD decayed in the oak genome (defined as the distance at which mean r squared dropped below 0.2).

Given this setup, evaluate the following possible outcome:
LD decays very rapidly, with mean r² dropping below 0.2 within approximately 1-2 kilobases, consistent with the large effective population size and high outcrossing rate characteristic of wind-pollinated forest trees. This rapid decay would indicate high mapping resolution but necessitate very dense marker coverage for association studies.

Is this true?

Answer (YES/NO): NO